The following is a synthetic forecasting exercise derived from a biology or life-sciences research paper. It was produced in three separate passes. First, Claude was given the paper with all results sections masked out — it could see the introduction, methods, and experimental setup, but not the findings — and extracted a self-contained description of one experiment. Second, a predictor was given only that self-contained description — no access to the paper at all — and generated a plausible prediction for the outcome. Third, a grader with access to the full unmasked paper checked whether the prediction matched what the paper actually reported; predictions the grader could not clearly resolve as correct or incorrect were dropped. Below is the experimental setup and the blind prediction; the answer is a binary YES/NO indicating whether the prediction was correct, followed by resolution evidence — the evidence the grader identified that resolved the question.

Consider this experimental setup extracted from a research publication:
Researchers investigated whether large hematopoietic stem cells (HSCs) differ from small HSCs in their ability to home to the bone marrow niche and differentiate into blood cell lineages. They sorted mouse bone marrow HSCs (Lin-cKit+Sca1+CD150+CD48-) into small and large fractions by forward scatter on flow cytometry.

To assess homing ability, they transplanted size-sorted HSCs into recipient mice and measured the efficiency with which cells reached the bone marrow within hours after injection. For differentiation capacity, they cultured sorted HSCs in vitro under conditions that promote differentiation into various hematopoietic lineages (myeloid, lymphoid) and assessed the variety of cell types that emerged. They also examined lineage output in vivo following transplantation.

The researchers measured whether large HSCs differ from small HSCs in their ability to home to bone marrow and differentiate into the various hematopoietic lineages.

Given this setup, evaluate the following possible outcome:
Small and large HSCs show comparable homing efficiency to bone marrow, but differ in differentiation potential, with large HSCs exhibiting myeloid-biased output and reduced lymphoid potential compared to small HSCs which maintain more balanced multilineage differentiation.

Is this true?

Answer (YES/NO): NO